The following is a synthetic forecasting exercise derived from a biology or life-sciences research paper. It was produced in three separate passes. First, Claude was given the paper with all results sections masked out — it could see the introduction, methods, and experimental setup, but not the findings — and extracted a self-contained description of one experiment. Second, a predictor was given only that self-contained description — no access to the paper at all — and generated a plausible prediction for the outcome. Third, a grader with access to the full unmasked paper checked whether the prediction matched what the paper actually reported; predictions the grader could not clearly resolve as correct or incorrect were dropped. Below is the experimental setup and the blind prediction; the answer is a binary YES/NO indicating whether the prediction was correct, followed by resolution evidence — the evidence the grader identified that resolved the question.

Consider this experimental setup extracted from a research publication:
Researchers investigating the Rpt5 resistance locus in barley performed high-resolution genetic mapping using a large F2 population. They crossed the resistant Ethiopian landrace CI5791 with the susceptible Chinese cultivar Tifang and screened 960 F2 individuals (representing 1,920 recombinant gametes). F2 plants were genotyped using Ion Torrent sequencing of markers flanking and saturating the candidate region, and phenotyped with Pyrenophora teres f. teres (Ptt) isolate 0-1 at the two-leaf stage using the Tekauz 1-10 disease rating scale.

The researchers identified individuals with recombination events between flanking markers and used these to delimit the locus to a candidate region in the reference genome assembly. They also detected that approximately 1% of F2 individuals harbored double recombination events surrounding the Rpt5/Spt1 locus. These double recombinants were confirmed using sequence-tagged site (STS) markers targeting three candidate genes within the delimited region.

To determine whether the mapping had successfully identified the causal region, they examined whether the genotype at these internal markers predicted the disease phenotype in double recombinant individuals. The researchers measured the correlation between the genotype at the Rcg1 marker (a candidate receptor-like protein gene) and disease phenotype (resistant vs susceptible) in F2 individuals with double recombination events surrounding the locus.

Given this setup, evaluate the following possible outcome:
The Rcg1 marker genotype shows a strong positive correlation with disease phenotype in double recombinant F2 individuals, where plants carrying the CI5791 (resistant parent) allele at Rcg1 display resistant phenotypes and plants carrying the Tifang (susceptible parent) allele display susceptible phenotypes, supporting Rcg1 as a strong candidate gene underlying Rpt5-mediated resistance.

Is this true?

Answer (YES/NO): YES